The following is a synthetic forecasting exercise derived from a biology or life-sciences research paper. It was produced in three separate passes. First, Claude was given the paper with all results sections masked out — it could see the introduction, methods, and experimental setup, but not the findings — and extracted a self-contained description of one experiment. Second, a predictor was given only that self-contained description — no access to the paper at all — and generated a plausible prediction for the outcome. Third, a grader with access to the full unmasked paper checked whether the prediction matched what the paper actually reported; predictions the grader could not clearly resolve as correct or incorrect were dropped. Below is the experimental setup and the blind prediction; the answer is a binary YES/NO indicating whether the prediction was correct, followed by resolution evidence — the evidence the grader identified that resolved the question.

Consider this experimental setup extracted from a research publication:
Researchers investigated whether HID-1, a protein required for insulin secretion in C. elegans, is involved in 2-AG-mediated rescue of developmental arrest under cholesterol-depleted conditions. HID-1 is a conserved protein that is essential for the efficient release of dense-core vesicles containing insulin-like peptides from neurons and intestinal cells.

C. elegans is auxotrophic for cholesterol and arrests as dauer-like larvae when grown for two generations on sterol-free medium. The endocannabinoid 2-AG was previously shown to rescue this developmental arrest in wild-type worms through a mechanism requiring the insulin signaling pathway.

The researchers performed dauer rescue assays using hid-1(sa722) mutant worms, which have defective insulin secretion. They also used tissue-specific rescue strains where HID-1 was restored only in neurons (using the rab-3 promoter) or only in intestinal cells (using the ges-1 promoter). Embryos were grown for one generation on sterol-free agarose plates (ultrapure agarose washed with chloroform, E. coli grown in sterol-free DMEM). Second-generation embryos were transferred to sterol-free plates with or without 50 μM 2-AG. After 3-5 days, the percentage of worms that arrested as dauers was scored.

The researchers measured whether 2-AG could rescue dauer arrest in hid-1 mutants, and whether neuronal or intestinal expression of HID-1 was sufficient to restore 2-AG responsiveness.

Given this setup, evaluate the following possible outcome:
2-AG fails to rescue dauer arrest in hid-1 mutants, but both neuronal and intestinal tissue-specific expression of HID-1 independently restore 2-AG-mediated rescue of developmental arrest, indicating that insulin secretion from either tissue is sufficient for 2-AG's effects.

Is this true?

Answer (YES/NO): NO